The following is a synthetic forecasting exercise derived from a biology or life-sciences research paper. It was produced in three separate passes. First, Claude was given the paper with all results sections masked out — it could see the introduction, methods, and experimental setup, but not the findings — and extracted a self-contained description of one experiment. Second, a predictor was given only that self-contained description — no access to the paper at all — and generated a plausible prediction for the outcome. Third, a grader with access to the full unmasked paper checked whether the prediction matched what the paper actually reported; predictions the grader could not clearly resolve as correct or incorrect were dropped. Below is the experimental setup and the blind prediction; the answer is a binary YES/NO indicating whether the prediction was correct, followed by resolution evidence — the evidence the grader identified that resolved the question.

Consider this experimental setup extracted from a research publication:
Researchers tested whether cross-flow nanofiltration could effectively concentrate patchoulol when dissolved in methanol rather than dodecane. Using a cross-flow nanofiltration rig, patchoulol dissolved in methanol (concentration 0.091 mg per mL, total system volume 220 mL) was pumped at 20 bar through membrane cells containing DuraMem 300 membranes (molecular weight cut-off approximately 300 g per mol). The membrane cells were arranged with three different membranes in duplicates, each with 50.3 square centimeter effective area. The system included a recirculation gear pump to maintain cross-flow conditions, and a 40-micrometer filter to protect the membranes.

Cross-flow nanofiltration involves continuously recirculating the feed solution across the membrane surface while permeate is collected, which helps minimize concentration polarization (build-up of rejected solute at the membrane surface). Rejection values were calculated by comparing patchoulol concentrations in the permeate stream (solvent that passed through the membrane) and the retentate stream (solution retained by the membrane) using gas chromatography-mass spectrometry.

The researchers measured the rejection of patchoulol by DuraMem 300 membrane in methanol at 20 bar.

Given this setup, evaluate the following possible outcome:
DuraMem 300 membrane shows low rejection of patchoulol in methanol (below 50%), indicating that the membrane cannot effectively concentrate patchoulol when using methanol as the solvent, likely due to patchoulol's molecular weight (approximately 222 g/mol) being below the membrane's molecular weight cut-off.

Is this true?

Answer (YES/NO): NO